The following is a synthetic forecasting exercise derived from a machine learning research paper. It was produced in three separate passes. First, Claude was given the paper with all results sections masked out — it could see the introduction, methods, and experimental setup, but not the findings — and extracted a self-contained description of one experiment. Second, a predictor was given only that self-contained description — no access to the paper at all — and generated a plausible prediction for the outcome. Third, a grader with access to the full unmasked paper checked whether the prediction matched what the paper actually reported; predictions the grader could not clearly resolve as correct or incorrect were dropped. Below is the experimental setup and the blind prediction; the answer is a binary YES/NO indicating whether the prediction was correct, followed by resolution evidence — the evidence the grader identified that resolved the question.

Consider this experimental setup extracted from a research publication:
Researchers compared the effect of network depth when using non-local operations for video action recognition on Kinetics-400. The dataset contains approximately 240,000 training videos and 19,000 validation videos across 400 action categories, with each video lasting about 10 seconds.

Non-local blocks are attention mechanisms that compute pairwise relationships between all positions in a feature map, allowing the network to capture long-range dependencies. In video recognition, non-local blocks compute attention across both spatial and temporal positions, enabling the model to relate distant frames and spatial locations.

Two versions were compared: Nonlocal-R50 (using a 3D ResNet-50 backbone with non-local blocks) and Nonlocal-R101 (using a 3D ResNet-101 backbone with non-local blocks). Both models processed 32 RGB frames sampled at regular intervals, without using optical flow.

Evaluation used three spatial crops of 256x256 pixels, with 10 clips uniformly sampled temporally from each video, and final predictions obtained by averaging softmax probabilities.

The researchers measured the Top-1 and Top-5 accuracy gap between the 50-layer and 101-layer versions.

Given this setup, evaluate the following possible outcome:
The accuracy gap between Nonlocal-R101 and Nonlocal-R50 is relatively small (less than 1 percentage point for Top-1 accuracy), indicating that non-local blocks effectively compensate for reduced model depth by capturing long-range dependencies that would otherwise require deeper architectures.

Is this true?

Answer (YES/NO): NO